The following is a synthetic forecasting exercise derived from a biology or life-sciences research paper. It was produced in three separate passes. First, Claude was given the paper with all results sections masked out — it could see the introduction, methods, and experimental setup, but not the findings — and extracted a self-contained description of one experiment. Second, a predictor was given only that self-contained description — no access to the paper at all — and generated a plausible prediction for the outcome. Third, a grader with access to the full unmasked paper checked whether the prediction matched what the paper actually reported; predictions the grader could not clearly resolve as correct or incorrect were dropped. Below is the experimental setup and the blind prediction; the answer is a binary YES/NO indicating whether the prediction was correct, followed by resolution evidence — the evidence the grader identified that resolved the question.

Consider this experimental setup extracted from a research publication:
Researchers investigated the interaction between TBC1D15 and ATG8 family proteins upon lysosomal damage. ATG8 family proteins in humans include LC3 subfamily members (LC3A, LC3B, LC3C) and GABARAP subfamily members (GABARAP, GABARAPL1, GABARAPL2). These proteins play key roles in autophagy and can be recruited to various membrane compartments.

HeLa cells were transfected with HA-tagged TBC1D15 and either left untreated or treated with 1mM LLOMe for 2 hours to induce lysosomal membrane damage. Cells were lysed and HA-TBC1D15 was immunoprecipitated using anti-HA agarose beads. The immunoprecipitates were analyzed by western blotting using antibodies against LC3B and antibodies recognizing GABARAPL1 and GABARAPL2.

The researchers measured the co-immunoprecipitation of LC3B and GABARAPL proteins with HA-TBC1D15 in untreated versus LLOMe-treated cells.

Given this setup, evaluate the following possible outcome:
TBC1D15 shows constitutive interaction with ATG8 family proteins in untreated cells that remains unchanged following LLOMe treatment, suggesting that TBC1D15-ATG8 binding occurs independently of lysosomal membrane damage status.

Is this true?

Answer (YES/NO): NO